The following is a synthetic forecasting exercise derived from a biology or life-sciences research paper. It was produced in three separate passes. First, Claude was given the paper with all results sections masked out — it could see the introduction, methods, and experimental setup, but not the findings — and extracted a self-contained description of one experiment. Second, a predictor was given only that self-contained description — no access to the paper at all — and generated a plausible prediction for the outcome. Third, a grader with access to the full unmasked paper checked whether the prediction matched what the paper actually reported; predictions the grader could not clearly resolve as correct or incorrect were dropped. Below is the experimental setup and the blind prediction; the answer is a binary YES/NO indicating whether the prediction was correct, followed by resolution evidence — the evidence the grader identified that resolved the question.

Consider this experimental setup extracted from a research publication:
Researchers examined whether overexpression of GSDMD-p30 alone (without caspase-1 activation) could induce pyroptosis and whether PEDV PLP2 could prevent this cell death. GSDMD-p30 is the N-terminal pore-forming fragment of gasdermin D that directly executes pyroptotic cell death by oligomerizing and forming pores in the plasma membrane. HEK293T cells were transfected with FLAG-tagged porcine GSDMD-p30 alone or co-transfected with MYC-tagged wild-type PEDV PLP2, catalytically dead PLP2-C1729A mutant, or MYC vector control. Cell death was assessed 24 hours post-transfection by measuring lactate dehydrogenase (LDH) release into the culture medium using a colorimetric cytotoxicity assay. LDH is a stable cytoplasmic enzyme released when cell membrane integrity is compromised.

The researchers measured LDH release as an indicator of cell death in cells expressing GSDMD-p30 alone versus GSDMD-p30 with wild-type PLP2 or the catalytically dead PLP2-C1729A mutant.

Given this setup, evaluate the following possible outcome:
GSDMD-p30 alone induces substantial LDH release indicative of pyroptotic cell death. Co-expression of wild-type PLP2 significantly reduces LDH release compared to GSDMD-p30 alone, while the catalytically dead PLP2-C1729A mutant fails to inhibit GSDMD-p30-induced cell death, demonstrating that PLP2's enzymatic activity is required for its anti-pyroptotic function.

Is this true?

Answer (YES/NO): YES